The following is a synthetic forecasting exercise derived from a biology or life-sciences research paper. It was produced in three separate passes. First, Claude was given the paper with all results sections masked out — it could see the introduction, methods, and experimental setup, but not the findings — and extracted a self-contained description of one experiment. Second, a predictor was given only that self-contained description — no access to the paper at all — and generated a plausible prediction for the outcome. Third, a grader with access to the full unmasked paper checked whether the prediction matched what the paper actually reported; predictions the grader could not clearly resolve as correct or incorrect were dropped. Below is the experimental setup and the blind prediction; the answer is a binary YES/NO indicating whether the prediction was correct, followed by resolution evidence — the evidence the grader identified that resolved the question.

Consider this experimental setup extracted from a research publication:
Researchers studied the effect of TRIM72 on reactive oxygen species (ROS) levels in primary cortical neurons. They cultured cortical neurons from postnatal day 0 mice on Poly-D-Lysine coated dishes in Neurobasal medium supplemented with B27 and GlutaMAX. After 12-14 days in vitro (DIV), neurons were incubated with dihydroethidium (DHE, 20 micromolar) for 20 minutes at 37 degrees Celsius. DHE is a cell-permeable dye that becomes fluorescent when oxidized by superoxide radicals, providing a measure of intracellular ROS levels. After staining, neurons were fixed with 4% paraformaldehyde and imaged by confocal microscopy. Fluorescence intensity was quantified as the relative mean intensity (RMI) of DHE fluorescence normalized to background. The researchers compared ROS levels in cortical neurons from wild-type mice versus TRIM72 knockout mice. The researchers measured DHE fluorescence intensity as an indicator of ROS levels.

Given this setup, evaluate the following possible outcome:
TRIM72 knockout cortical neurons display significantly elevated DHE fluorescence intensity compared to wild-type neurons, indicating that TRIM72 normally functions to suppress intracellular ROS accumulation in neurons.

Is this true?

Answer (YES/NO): NO